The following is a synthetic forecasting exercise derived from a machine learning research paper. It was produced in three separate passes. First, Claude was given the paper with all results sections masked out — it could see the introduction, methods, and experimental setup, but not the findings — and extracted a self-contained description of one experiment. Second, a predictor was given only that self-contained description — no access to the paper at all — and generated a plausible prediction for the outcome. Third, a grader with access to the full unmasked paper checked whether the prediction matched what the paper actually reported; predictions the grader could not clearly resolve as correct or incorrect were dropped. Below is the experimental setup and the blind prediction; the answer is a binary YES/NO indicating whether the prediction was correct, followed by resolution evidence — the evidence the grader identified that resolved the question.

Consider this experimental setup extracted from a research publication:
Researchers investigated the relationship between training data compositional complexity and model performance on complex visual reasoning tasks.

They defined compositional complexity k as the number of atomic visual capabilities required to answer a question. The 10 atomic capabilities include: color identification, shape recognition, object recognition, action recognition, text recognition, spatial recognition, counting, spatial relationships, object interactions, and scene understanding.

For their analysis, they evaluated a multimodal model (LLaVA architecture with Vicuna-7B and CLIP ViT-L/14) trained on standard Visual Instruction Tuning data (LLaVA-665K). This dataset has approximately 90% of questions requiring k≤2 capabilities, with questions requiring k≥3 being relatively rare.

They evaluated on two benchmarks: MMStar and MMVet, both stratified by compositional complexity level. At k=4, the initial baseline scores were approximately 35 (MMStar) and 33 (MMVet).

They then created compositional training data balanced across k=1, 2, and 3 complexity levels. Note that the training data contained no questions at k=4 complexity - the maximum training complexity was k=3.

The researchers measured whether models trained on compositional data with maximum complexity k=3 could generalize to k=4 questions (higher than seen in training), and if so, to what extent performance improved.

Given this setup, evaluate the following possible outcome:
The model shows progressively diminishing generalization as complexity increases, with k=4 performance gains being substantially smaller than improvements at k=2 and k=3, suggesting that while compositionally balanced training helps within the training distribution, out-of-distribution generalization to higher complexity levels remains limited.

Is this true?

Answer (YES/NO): NO